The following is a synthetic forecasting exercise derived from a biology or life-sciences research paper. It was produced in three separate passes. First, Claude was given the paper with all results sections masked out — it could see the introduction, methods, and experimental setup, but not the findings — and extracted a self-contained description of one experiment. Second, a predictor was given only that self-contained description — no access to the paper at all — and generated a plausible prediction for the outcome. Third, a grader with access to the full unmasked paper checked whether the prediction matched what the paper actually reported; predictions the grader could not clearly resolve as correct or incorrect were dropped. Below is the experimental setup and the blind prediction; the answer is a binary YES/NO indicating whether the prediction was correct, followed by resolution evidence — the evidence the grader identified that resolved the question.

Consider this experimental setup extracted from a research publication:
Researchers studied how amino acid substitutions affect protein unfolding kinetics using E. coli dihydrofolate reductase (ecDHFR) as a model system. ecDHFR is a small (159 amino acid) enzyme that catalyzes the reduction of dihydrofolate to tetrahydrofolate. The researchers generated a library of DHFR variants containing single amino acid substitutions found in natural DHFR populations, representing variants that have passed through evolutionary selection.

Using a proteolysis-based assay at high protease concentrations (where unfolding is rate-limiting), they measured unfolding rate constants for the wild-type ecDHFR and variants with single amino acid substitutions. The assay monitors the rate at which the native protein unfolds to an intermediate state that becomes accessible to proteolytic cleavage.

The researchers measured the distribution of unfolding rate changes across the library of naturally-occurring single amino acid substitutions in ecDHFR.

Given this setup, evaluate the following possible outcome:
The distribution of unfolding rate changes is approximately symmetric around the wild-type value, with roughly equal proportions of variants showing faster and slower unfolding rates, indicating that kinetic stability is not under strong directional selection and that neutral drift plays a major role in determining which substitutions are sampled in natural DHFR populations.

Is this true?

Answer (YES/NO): NO